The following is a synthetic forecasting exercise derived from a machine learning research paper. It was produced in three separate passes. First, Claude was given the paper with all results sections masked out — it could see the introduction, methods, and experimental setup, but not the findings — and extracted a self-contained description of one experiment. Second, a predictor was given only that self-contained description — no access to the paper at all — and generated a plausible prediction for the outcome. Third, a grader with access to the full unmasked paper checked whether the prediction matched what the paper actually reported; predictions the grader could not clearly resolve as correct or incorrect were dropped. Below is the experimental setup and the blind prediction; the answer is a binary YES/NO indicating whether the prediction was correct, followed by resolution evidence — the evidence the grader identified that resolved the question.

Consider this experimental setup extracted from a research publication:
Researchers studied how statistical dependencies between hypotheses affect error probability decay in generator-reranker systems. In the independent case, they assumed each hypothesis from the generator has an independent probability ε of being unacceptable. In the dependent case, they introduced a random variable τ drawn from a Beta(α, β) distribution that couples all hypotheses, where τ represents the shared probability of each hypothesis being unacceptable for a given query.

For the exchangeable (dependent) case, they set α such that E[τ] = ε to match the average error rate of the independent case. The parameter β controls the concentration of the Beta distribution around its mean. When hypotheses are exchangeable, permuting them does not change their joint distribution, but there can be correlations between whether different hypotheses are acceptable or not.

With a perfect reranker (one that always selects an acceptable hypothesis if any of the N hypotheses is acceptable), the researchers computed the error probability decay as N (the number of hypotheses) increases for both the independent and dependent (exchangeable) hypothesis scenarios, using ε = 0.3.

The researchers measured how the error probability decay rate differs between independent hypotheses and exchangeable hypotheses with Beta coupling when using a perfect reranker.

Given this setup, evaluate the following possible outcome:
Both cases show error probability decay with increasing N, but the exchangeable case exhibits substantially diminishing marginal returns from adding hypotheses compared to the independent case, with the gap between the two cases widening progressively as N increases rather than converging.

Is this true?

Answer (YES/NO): YES